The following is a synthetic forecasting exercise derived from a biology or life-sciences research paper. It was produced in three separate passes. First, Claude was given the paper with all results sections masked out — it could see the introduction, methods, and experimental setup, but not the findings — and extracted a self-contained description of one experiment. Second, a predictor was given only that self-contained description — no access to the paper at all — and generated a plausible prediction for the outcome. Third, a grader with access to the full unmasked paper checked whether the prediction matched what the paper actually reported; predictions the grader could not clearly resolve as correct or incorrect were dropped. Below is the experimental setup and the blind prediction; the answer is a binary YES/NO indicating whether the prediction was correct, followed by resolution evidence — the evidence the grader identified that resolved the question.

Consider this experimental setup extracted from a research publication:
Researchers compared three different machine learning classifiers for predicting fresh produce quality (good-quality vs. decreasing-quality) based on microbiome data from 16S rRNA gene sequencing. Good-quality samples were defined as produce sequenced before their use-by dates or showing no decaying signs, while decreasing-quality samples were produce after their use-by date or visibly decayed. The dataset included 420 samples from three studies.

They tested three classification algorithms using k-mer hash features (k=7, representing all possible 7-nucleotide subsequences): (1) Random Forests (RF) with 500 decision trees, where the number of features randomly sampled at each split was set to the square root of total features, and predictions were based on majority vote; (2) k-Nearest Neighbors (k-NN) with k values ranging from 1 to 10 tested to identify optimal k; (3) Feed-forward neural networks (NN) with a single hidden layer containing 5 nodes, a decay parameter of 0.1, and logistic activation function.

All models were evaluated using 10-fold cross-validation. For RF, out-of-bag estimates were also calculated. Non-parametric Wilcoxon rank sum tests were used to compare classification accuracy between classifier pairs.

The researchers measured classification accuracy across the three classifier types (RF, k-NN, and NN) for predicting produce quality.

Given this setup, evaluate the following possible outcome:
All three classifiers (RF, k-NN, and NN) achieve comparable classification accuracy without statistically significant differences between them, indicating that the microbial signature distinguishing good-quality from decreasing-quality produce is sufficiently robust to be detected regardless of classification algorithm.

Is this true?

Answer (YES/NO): NO